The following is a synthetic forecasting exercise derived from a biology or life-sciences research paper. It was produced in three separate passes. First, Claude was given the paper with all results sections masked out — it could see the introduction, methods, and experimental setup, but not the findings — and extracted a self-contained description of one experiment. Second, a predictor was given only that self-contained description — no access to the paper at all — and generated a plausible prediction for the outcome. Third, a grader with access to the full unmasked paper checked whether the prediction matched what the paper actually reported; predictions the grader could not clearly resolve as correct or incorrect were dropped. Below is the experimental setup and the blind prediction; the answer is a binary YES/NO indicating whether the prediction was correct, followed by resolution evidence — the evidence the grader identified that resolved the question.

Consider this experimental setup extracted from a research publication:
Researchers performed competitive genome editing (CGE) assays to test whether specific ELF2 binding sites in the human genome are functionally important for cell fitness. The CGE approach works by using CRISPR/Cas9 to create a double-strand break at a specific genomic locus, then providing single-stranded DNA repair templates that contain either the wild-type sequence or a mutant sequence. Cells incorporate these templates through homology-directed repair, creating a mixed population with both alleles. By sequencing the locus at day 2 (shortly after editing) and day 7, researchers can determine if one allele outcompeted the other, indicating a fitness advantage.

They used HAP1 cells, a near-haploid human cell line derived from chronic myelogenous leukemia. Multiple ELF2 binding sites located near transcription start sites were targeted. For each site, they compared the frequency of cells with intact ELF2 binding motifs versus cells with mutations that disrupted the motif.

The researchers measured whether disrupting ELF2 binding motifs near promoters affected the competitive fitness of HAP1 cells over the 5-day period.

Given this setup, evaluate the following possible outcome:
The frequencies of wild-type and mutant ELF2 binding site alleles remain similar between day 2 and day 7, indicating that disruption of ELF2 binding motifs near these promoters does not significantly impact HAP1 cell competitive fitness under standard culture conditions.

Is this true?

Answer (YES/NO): NO